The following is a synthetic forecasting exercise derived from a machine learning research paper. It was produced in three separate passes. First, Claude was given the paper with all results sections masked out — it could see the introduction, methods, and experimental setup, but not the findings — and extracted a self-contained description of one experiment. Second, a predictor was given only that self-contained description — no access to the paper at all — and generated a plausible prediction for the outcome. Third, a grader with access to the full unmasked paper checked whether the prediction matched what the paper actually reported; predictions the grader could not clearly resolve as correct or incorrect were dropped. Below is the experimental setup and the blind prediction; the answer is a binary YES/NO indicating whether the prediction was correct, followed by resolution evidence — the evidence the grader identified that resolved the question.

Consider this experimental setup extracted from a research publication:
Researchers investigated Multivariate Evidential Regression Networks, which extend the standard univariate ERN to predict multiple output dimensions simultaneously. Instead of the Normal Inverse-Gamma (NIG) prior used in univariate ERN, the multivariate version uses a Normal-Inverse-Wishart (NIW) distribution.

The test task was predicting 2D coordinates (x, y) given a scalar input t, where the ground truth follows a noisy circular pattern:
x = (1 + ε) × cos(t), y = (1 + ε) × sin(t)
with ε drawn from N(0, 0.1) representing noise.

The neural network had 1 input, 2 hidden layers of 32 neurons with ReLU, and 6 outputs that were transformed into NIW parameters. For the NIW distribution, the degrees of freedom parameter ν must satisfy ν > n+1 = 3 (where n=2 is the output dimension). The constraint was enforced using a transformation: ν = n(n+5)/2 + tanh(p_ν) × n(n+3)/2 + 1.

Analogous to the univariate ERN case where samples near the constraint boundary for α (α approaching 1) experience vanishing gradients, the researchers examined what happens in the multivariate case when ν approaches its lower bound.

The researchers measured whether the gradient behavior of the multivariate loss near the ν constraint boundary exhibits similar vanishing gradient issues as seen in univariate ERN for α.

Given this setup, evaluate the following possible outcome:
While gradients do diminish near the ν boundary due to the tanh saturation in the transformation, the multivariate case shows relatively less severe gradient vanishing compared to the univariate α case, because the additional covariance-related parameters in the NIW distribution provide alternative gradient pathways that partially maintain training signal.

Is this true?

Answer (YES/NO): NO